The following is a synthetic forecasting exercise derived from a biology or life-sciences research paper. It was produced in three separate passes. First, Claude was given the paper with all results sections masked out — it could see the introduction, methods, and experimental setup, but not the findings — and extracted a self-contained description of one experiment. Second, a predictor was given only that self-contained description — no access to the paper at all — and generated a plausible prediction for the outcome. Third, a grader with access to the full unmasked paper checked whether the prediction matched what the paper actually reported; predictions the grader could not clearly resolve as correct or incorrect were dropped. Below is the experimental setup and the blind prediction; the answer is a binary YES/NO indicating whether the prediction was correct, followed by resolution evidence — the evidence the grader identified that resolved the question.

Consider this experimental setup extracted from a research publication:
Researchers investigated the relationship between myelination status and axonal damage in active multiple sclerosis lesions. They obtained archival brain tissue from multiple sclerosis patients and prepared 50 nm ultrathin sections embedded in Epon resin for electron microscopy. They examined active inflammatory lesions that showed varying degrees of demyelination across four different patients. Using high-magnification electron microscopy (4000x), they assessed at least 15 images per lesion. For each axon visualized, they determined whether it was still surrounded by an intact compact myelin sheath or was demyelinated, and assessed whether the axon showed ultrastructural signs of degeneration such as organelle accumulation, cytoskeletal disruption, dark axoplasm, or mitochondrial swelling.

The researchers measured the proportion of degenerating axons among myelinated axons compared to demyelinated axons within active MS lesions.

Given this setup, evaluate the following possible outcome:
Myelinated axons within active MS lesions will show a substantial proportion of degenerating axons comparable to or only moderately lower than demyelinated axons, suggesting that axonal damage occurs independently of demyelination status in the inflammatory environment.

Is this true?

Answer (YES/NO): NO